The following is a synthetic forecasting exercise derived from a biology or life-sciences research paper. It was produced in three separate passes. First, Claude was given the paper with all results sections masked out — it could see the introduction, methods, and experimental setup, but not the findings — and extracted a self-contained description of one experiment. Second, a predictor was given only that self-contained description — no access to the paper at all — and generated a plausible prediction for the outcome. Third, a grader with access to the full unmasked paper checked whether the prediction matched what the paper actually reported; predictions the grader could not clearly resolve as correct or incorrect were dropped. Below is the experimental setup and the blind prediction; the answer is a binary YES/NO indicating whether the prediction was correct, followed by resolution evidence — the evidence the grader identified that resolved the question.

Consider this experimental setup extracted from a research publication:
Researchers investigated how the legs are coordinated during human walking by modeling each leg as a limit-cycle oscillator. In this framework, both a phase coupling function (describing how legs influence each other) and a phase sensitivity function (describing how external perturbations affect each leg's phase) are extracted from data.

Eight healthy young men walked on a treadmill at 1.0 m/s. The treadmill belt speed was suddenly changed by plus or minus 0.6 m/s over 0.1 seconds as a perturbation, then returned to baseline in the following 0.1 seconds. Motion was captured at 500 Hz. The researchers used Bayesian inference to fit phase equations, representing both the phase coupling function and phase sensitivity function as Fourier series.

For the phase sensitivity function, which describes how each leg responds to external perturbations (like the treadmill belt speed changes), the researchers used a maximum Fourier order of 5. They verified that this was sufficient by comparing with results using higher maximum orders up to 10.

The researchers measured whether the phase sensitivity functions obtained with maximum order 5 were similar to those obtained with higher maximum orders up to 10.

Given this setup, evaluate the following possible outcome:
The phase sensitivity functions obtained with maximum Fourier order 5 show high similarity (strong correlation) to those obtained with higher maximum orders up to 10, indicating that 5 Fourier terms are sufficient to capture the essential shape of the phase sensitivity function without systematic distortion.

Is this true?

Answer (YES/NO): YES